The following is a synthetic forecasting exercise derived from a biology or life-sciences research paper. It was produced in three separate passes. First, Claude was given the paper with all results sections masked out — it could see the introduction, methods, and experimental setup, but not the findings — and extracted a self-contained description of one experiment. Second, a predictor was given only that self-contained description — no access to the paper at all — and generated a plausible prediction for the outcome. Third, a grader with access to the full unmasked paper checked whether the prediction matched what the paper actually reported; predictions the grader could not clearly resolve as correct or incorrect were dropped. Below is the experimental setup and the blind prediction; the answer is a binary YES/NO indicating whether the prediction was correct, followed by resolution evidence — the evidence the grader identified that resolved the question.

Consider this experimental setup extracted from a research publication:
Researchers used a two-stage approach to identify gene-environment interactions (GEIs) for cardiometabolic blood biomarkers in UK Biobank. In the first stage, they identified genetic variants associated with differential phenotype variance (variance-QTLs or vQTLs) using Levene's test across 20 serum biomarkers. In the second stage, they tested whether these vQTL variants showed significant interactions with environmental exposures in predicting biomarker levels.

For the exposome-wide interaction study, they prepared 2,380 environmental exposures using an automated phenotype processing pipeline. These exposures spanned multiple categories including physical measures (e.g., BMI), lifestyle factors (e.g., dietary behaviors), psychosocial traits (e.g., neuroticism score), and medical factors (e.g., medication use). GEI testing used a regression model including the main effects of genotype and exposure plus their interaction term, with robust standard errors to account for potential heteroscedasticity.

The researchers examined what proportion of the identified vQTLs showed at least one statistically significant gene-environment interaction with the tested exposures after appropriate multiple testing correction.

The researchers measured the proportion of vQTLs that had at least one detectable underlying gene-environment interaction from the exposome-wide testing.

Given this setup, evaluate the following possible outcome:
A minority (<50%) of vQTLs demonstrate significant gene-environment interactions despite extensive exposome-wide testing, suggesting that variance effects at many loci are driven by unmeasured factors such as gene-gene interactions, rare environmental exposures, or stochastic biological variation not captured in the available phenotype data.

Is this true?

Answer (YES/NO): YES